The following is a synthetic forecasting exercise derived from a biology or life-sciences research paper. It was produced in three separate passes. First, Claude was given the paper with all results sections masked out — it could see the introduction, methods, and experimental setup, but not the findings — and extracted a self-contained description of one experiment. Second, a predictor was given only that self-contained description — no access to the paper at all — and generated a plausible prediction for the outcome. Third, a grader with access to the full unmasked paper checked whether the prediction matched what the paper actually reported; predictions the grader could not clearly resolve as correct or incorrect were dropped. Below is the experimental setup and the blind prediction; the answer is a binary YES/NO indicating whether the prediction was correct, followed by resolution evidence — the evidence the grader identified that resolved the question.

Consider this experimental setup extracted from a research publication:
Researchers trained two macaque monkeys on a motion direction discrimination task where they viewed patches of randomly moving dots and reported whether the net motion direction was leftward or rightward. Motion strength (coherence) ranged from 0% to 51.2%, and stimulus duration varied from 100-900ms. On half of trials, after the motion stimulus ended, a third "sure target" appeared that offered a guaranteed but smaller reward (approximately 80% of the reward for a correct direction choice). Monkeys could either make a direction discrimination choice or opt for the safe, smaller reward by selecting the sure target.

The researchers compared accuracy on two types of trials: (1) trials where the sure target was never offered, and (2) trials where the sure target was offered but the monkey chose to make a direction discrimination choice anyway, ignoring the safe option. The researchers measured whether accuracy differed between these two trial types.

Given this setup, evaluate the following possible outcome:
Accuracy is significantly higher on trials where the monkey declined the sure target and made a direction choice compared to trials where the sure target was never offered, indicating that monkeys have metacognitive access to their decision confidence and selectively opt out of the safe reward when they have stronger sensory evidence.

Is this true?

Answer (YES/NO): YES